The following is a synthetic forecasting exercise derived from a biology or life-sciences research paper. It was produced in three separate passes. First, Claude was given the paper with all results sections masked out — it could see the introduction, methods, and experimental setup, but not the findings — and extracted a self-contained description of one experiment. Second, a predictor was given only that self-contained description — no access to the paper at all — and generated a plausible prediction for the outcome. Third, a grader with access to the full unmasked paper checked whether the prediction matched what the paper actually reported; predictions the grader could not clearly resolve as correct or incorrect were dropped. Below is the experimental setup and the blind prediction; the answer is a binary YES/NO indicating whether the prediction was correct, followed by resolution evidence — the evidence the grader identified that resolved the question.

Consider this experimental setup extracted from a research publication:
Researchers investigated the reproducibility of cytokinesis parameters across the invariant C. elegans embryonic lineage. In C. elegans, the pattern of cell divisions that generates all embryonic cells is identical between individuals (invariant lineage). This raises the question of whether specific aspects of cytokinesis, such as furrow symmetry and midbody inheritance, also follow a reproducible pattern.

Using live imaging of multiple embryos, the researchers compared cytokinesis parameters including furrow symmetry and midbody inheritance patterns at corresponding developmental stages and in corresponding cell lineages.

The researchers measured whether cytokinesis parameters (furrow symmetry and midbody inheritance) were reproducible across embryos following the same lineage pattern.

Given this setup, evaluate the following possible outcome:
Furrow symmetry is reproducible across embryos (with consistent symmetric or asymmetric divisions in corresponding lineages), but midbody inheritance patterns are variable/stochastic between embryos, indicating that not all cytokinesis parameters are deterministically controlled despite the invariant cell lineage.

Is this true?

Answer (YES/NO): NO